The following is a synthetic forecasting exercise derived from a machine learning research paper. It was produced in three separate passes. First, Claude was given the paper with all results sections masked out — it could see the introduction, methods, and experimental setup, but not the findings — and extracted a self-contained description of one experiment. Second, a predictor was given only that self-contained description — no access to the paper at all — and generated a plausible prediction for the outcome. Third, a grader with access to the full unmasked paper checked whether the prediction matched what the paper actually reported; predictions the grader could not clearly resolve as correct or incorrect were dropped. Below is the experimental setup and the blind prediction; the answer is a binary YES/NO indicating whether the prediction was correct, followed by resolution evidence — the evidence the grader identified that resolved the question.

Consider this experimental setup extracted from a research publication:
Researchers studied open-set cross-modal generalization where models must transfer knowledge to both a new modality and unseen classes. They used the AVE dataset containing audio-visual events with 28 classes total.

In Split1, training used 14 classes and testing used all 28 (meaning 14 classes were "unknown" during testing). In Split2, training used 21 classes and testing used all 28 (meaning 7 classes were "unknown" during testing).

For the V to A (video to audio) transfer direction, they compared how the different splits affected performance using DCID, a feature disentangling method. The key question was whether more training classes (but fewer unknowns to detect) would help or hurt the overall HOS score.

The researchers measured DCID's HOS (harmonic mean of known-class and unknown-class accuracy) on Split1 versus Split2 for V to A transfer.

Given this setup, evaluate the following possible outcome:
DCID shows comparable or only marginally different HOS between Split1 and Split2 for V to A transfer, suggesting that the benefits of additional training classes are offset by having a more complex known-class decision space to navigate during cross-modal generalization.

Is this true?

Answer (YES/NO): YES